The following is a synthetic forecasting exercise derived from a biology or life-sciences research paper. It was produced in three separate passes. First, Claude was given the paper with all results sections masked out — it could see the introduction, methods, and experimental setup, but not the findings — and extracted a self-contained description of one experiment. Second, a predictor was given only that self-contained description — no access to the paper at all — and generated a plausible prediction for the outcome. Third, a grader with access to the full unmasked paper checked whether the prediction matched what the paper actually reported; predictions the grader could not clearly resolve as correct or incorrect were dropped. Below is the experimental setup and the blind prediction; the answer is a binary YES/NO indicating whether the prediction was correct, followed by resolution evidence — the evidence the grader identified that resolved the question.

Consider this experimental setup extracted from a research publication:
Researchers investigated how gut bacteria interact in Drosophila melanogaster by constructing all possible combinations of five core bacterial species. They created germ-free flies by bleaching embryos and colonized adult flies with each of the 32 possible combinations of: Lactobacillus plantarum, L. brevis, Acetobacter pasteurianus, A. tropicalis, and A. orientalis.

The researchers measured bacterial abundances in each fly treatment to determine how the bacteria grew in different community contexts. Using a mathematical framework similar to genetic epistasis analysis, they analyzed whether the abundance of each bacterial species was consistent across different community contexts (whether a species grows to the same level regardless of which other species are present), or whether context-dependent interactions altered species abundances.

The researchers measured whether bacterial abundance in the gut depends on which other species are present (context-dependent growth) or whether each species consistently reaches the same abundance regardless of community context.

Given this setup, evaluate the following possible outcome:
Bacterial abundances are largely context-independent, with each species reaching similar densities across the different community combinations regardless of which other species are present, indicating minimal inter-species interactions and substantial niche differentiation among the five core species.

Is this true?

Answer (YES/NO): NO